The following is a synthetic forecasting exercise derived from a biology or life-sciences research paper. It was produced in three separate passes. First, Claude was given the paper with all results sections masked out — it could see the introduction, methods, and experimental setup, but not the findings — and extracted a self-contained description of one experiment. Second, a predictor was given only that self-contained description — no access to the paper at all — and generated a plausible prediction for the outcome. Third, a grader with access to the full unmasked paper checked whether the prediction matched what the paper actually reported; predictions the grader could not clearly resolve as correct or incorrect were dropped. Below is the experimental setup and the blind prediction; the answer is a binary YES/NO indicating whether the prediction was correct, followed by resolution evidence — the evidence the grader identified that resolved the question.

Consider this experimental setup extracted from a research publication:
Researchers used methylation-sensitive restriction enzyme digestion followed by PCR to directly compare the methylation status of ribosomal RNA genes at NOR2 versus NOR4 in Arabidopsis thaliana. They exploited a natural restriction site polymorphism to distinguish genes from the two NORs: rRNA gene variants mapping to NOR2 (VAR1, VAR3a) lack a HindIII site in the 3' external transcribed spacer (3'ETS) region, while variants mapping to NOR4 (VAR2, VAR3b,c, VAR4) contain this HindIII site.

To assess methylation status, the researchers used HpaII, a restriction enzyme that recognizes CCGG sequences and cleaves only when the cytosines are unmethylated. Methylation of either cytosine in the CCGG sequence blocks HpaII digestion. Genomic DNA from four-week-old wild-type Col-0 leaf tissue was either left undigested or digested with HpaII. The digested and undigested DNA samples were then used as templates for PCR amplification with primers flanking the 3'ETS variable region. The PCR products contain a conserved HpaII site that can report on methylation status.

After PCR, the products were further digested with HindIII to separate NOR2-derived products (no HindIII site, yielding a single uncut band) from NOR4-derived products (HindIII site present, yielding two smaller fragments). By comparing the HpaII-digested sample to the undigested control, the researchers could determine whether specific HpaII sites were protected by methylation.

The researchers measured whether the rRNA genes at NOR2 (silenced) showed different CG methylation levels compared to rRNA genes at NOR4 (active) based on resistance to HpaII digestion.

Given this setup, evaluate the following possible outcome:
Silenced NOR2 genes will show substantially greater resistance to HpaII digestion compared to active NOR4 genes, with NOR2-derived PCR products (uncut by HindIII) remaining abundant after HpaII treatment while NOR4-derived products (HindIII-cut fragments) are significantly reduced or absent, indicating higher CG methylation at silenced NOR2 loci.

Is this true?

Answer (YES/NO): YES